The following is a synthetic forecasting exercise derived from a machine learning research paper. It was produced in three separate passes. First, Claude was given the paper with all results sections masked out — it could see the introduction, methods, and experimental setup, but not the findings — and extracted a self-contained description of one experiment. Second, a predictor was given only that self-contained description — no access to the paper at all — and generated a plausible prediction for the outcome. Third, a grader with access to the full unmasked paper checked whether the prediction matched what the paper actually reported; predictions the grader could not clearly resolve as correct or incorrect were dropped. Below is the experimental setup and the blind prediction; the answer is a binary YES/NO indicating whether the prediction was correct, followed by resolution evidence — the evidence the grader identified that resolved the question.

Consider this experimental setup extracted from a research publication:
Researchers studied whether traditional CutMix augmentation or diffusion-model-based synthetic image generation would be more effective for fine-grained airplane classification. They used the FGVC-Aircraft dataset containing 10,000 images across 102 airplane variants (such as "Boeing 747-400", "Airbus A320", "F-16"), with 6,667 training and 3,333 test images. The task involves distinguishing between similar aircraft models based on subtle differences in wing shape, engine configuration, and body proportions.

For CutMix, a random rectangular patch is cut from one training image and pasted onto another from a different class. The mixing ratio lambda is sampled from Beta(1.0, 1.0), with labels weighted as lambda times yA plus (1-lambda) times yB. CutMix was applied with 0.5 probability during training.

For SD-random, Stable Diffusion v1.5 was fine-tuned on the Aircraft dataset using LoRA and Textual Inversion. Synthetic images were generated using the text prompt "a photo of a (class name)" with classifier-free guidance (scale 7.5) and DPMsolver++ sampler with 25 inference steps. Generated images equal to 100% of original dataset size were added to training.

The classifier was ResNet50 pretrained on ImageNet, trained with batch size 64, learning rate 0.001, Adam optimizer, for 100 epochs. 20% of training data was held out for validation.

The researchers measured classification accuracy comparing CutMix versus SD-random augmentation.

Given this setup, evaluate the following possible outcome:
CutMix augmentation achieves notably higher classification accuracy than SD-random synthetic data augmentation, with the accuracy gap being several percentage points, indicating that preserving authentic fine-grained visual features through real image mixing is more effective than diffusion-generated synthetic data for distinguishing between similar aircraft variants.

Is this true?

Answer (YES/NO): YES